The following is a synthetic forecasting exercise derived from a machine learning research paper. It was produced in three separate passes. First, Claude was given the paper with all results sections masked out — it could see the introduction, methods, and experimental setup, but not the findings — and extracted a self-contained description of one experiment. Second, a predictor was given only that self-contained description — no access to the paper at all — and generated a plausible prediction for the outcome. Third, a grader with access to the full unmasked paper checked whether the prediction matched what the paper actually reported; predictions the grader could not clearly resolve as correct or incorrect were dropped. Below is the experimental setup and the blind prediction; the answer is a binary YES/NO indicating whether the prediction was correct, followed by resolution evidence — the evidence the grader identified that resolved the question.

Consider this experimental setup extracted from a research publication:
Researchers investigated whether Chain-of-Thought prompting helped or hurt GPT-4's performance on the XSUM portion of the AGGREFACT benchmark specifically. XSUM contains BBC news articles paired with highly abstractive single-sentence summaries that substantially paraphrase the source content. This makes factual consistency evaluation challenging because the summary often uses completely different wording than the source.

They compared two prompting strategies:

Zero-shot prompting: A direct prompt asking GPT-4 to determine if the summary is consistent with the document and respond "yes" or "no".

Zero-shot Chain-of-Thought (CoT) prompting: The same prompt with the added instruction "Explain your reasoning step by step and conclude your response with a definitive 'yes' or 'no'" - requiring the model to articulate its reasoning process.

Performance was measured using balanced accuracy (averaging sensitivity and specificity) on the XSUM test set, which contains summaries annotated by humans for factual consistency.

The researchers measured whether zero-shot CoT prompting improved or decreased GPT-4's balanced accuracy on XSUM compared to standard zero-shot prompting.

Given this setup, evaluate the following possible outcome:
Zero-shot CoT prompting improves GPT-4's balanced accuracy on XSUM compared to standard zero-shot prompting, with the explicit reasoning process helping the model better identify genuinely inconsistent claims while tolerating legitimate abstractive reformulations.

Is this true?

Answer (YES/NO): NO